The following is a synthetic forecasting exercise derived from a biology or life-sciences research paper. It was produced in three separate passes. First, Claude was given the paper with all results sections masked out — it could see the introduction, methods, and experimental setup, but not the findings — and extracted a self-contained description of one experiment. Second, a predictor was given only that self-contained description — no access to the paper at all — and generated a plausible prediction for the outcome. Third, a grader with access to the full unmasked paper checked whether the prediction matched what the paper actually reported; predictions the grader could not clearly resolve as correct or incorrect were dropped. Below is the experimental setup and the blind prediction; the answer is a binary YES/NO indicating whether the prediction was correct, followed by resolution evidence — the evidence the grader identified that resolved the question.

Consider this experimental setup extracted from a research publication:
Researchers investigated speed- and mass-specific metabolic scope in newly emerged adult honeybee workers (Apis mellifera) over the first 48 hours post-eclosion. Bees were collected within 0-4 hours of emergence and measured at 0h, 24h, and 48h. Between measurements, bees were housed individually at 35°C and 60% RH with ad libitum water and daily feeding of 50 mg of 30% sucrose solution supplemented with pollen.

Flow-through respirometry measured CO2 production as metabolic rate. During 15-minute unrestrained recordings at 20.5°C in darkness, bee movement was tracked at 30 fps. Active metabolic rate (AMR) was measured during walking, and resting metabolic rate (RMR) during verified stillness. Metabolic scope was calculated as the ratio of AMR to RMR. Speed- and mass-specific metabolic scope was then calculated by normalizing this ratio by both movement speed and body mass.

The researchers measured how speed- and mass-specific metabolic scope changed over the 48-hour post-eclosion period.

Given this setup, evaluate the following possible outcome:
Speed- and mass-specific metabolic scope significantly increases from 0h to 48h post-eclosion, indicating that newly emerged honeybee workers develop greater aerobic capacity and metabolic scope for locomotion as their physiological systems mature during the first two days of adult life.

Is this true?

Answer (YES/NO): YES